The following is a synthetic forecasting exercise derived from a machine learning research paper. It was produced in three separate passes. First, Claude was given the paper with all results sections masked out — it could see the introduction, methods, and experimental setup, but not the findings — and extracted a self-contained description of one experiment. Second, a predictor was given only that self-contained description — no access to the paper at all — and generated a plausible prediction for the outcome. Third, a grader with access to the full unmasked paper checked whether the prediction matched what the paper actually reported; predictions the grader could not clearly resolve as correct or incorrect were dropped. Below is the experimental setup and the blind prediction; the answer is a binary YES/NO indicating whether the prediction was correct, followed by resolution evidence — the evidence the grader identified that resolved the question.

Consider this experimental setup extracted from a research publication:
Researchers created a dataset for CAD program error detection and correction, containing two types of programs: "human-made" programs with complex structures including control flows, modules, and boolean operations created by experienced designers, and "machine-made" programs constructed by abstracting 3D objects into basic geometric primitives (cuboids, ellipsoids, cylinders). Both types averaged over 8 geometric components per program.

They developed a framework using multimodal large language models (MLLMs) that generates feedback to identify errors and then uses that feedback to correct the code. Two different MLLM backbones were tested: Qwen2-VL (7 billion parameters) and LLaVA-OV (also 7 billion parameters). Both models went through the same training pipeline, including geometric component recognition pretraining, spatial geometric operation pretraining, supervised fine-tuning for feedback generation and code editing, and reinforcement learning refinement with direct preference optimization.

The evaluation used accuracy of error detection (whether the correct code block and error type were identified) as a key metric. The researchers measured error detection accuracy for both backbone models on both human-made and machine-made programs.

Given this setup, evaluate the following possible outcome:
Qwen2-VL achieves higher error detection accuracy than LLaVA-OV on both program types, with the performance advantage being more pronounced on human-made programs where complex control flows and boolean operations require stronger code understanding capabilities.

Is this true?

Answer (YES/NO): NO